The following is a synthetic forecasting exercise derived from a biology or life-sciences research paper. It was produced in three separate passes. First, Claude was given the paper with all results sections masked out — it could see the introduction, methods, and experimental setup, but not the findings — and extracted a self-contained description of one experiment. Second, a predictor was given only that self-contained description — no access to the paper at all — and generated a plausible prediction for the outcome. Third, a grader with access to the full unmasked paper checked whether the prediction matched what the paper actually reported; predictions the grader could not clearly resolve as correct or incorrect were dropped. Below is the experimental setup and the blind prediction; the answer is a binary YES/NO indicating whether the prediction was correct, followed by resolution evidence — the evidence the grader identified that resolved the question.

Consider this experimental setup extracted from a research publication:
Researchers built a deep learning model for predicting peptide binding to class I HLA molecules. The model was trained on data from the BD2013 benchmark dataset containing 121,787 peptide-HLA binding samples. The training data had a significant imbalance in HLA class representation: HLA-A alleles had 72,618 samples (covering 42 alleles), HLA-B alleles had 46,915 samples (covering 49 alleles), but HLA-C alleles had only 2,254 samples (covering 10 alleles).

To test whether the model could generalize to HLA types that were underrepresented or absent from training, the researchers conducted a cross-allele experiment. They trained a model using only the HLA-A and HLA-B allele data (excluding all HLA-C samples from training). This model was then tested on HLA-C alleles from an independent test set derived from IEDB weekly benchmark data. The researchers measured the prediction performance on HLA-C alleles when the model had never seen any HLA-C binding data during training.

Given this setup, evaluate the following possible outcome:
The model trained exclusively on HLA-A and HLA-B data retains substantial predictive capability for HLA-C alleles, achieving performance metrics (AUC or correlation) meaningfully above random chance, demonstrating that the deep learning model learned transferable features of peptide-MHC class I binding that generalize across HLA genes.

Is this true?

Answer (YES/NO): YES